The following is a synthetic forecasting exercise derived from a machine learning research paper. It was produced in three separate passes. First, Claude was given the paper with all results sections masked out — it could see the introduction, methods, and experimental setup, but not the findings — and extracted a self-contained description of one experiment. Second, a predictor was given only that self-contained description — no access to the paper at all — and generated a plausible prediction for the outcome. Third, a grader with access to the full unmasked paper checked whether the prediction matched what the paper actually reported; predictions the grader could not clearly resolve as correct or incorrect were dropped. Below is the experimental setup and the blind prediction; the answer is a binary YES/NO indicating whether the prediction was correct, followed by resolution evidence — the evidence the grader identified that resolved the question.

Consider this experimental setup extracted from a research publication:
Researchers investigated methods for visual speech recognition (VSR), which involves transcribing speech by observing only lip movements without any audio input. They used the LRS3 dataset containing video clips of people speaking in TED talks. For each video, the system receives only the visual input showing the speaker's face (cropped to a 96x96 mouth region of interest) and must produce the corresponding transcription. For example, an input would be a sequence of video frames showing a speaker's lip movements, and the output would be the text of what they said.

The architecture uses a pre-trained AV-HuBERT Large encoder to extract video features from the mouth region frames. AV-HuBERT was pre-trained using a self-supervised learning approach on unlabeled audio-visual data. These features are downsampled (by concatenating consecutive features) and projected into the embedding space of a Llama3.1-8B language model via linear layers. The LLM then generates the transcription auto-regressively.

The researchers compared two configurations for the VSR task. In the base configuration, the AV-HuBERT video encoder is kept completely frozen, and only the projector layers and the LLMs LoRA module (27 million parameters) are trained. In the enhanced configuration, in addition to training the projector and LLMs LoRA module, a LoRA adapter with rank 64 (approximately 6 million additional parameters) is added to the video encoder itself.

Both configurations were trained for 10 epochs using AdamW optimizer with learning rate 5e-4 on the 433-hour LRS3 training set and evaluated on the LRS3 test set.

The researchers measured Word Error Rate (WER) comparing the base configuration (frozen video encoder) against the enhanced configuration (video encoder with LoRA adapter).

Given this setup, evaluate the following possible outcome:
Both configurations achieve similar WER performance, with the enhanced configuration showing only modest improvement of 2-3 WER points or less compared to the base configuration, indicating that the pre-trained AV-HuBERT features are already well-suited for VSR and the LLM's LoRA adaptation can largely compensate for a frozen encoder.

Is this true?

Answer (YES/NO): YES